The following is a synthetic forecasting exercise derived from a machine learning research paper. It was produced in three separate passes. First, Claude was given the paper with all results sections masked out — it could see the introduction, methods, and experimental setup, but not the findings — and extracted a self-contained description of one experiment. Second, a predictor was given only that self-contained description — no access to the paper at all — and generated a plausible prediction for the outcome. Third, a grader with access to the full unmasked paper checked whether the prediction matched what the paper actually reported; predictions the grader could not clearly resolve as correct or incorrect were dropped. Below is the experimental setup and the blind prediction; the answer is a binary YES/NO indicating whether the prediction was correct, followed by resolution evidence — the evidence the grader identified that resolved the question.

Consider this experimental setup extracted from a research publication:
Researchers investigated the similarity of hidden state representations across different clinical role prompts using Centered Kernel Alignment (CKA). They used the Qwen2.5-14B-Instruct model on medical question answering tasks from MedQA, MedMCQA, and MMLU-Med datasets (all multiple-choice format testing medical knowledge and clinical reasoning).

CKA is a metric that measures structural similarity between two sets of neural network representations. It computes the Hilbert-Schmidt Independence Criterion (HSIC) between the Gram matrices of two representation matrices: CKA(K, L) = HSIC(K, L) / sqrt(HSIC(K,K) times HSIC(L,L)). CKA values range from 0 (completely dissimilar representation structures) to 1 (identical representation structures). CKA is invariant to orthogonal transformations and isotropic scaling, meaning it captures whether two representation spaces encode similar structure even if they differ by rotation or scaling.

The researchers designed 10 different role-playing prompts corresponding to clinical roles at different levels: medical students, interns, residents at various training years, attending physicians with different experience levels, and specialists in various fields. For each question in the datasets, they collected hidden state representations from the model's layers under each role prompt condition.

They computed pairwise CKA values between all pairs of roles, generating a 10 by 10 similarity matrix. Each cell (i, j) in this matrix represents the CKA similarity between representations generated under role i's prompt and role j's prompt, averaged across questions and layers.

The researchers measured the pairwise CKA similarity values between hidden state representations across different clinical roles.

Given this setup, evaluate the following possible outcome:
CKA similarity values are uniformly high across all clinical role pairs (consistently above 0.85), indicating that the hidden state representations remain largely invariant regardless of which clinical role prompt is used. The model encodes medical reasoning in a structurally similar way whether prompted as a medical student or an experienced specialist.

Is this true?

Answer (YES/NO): YES